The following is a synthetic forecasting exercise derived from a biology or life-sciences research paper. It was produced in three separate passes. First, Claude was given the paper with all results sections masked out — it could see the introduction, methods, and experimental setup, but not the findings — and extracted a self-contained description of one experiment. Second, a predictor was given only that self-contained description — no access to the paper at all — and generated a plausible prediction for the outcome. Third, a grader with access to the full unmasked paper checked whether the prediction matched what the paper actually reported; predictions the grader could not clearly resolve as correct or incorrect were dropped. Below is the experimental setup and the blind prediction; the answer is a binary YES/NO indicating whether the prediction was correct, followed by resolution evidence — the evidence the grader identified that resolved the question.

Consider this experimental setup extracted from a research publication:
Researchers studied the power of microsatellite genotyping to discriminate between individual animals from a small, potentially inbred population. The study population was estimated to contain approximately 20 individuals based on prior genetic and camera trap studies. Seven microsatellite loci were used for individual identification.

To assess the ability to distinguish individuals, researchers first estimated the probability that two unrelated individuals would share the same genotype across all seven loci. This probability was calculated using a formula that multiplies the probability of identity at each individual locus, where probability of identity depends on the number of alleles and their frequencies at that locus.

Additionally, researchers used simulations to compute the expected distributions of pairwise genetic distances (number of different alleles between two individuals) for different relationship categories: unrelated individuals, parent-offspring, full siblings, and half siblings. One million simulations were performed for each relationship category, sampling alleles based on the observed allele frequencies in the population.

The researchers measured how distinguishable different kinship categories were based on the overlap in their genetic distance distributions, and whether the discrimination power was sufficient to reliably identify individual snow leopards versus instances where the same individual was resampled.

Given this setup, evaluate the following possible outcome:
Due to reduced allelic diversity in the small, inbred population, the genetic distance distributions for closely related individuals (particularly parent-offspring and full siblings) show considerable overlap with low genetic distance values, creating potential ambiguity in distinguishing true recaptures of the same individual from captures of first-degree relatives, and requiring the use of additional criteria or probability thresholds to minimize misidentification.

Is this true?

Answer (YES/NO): NO